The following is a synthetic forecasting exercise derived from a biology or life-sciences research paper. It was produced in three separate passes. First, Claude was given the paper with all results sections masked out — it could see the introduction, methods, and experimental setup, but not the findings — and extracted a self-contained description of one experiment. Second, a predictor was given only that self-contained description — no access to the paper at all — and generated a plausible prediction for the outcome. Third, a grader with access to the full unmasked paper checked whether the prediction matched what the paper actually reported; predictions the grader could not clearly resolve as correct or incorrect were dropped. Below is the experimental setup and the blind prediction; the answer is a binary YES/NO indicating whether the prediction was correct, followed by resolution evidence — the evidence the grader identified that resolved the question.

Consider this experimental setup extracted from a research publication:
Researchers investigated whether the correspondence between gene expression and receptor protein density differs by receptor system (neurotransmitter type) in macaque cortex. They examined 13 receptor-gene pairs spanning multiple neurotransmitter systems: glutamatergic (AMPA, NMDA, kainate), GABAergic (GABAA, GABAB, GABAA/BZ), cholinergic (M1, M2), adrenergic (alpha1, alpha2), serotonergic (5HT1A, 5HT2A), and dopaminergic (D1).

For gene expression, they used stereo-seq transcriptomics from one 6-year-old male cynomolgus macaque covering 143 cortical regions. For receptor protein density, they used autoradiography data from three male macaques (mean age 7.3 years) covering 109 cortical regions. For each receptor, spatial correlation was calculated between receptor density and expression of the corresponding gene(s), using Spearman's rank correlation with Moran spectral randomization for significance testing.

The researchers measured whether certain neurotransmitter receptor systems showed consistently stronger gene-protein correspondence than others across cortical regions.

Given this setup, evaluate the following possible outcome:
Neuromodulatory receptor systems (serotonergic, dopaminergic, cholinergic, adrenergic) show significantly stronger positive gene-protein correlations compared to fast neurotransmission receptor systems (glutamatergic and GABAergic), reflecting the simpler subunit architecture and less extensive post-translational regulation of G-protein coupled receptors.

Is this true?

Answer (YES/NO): NO